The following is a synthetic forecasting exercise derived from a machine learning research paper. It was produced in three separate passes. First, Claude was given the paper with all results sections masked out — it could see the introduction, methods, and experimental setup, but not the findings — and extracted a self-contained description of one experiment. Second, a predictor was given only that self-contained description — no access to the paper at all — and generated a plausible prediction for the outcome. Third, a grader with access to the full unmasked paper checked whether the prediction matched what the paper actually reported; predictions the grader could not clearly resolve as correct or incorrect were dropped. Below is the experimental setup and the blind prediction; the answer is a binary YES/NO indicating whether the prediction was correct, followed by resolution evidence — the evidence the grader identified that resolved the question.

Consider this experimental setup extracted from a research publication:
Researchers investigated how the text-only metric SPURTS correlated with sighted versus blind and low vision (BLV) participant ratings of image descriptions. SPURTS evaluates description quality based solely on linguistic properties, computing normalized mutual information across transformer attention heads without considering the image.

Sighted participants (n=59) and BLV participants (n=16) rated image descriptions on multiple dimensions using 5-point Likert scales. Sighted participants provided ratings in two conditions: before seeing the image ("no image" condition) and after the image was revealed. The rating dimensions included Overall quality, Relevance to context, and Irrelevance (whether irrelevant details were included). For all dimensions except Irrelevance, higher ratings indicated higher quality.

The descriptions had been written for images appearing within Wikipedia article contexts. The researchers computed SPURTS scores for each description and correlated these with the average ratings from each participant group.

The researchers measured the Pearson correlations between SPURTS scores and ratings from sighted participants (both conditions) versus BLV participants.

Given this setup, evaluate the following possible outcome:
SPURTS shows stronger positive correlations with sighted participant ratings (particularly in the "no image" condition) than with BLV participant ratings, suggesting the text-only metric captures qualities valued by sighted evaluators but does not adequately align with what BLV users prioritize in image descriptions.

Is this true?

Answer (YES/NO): NO